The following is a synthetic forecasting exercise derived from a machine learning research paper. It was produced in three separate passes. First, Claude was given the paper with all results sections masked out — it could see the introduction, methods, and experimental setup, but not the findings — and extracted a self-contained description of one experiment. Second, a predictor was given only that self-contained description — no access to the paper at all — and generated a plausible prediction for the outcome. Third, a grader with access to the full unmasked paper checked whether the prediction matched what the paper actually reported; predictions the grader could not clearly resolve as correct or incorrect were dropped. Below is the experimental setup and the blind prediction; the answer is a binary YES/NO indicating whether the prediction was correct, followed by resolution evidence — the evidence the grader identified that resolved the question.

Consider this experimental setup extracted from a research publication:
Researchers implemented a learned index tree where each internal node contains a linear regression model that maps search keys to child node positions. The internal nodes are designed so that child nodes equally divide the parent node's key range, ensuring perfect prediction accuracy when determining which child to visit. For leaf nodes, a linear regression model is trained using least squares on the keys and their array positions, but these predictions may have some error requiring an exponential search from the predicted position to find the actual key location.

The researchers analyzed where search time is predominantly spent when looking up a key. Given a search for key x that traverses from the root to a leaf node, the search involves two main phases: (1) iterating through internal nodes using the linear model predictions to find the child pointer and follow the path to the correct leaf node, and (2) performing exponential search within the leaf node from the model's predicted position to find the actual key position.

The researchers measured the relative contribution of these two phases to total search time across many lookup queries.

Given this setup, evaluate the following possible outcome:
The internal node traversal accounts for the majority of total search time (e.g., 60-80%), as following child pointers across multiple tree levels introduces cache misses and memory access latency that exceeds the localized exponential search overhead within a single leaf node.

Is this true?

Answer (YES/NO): NO